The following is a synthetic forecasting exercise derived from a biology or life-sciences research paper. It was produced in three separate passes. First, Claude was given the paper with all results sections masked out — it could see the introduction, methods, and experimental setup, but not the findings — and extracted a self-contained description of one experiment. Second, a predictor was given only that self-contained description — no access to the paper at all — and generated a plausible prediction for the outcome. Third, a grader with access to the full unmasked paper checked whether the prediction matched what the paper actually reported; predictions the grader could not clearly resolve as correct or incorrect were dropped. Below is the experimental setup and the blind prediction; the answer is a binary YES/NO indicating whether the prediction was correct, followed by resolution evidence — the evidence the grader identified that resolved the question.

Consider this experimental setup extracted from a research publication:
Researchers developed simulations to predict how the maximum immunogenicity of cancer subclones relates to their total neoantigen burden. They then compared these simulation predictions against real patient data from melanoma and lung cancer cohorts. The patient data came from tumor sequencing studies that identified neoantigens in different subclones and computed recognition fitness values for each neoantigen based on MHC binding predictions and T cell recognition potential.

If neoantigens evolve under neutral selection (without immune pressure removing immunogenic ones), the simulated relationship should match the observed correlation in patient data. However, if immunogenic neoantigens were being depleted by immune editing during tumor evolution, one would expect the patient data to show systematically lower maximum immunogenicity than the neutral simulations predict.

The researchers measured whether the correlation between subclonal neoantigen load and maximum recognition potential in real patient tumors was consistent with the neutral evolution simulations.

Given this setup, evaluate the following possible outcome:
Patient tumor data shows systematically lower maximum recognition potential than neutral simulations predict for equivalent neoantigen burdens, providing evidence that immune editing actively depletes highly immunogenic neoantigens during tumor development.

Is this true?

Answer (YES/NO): NO